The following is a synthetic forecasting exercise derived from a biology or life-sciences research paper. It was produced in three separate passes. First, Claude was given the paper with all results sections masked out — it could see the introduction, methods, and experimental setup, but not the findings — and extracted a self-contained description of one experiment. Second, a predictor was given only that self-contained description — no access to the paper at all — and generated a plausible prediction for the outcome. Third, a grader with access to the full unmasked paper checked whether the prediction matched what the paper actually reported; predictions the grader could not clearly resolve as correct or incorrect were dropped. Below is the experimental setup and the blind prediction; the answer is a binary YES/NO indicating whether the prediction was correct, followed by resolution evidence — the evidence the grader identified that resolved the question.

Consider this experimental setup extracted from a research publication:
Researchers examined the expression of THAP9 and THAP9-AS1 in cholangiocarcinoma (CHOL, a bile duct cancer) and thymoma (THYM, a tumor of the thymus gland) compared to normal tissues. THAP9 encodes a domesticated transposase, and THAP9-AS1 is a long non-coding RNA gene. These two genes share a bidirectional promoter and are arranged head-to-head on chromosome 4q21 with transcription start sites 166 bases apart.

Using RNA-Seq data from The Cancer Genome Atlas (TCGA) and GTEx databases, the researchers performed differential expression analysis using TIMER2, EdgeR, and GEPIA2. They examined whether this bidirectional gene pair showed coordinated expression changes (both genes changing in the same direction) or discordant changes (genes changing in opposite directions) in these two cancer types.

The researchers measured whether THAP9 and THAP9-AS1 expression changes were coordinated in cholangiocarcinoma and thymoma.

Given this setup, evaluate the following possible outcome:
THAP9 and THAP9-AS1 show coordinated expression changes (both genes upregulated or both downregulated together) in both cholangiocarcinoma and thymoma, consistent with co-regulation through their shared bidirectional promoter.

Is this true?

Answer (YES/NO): YES